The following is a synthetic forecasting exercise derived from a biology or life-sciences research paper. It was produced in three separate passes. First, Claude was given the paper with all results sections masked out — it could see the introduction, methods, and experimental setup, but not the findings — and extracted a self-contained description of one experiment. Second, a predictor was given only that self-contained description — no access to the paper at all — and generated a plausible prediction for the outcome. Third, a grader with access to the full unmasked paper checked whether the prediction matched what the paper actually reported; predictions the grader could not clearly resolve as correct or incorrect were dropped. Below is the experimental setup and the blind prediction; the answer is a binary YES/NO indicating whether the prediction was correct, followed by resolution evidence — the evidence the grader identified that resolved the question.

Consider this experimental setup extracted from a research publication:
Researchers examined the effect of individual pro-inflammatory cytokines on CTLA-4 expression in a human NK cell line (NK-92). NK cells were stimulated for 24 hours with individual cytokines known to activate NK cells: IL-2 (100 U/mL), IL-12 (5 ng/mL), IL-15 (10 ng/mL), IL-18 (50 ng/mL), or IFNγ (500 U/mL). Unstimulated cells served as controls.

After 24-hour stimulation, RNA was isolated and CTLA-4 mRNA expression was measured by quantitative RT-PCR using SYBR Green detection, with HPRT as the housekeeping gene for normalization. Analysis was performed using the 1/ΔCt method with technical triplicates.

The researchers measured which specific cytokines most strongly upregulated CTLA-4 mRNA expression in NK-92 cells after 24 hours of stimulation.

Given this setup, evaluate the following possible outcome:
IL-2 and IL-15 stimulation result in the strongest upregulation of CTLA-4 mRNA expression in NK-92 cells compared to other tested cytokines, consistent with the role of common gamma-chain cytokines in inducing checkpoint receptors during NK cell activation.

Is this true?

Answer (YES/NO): NO